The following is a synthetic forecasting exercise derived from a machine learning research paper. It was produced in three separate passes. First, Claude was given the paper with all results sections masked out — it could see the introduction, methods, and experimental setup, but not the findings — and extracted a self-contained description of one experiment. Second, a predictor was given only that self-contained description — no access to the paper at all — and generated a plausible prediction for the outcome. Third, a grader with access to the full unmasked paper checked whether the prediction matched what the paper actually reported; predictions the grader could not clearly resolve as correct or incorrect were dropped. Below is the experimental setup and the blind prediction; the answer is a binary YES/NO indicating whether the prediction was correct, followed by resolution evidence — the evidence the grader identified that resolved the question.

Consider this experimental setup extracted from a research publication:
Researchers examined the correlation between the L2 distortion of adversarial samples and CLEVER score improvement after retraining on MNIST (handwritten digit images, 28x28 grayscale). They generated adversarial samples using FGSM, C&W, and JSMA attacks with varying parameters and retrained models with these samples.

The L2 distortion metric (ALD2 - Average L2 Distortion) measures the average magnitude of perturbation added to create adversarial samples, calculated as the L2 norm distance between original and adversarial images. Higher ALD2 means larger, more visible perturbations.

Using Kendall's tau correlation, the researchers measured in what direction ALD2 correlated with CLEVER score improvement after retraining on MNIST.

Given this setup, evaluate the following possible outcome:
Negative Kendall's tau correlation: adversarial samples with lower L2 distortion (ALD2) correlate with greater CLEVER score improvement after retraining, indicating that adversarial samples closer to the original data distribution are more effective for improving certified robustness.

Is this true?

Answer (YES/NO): YES